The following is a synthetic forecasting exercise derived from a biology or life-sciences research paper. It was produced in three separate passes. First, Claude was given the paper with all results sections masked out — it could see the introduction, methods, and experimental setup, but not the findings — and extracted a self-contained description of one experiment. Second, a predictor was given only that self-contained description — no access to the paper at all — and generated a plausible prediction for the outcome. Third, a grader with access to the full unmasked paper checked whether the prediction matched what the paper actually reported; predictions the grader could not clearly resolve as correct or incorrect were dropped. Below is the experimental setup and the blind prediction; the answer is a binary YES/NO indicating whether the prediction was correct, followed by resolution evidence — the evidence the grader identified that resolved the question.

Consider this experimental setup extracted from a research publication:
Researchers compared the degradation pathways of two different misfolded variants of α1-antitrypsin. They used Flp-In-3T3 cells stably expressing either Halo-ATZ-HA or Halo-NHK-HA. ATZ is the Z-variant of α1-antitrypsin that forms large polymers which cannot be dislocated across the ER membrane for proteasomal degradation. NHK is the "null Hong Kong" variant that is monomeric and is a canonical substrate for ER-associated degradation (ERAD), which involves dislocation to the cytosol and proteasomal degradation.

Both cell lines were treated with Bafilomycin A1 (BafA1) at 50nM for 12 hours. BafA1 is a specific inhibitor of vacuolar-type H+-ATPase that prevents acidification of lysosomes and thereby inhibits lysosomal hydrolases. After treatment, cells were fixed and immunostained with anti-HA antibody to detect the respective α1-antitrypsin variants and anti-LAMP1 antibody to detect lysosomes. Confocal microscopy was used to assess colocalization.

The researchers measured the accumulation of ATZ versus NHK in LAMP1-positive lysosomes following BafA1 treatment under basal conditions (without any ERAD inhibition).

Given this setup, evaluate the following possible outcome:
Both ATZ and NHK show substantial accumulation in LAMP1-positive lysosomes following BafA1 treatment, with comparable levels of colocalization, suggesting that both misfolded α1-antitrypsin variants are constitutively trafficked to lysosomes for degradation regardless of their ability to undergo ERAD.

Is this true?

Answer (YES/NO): NO